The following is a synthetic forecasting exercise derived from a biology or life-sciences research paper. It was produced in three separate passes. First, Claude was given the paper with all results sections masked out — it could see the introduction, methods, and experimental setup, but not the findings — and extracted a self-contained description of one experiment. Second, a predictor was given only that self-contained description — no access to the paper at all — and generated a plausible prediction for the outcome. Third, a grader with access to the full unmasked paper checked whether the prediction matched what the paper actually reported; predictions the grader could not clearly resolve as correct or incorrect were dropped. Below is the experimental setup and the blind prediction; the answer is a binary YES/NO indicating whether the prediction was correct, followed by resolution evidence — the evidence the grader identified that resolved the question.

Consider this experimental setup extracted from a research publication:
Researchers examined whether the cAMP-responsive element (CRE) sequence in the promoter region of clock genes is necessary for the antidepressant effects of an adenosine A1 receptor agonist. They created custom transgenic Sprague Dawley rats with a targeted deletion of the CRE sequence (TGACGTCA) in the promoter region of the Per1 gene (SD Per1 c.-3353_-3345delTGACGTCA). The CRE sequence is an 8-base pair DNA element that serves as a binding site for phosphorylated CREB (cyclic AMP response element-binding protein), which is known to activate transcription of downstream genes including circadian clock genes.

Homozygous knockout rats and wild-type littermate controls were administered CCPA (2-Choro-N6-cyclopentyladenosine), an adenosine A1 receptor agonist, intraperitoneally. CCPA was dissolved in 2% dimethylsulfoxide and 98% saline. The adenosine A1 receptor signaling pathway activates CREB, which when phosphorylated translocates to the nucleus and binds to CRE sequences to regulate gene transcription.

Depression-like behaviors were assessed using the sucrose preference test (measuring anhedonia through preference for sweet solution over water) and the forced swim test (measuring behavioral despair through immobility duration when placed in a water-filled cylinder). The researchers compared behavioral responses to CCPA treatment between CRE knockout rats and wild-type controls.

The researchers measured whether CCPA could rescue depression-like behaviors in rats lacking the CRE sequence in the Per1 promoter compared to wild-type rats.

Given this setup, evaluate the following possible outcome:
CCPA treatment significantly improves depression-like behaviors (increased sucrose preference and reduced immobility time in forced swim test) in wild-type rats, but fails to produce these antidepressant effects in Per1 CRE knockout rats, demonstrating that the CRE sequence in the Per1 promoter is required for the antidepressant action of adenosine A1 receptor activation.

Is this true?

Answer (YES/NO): YES